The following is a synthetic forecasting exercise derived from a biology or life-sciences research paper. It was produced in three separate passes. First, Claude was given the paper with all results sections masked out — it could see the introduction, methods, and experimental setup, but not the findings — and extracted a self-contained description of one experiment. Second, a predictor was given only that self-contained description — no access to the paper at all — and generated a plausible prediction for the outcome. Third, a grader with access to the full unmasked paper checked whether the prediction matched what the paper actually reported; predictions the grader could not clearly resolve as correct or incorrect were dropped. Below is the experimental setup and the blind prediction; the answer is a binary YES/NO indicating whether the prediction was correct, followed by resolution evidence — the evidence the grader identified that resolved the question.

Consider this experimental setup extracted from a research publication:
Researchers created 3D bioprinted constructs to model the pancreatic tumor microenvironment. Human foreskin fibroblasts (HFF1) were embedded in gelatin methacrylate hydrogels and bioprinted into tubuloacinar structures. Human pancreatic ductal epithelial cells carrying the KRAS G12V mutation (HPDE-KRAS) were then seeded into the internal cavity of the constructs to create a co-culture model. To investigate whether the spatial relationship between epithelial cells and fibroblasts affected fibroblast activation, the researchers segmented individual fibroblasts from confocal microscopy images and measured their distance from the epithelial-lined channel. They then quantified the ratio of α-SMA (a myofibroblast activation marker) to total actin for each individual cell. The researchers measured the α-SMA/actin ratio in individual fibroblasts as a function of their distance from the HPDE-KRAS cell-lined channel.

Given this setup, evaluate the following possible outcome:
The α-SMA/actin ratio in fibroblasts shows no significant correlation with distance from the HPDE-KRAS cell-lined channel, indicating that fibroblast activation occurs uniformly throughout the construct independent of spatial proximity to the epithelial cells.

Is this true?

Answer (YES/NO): NO